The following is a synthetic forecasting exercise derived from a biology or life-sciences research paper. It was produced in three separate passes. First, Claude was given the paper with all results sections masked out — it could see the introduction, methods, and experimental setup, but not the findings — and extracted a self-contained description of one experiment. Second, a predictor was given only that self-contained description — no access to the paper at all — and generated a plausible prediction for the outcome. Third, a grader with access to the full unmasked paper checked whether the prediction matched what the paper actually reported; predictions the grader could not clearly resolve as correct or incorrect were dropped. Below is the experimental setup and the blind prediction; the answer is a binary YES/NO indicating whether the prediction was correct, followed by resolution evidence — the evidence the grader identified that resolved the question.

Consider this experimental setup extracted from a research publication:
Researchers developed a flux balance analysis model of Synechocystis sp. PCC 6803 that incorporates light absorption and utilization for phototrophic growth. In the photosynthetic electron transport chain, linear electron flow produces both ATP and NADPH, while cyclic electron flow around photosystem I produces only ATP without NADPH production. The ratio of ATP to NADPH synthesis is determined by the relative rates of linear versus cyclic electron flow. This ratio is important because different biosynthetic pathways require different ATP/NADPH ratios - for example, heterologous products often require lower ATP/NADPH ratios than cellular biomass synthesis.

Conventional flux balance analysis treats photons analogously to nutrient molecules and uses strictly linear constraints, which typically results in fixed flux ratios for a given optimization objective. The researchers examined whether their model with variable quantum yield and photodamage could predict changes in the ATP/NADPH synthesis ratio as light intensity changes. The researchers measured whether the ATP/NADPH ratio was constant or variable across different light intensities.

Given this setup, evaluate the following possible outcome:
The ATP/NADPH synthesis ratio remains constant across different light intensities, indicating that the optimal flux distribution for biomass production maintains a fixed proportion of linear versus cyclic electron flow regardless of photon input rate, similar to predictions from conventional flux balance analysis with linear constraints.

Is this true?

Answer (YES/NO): NO